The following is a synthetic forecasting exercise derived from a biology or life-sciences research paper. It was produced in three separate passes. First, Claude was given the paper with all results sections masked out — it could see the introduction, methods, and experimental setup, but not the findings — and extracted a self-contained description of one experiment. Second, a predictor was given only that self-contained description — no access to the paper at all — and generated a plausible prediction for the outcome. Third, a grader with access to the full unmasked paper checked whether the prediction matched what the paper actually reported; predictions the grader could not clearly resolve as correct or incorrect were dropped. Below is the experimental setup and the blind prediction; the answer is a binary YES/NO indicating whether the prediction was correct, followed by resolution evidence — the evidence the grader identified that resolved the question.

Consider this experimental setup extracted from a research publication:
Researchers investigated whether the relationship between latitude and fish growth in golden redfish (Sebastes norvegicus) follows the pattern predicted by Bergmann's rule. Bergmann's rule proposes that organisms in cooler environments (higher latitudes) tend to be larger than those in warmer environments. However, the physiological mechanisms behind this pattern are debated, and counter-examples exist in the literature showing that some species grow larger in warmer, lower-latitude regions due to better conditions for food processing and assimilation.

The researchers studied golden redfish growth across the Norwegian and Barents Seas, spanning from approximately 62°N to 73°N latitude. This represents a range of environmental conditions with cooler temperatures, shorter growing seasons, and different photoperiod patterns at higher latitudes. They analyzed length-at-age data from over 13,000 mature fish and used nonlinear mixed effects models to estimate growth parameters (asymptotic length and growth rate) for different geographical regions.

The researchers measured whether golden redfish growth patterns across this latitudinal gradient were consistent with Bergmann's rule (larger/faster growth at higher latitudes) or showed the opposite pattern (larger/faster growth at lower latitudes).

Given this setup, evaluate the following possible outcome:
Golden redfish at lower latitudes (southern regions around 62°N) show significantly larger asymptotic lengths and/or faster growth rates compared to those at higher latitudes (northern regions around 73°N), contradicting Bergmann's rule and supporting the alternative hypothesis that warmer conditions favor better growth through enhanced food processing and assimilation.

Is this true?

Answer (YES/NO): NO